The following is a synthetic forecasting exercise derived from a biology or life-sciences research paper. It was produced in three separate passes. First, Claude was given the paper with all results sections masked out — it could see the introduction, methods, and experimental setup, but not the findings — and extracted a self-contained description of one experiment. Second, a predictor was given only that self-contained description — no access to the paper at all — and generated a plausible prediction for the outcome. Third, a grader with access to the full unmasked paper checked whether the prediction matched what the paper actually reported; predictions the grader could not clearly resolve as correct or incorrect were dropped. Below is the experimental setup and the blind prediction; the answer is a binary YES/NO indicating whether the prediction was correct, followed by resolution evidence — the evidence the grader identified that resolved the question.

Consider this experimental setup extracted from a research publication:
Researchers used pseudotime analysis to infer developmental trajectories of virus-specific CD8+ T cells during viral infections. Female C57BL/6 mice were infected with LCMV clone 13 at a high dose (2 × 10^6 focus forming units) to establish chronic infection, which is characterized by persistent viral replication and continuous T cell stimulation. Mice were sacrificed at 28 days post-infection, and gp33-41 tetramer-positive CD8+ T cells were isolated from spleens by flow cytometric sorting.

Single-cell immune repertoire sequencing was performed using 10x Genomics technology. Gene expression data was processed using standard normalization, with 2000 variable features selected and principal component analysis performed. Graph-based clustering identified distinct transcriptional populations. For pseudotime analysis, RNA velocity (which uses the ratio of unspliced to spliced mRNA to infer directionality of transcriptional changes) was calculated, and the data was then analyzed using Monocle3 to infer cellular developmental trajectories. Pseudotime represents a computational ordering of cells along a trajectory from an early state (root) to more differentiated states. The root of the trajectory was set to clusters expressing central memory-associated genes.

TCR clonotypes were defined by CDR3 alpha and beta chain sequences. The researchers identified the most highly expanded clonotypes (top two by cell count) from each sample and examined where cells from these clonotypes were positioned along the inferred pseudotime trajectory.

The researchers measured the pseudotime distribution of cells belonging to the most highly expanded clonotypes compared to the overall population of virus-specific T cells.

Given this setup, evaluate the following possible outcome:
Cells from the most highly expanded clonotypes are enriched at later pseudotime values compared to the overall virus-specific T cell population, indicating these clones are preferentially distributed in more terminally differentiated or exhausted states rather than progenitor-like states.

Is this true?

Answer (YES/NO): NO